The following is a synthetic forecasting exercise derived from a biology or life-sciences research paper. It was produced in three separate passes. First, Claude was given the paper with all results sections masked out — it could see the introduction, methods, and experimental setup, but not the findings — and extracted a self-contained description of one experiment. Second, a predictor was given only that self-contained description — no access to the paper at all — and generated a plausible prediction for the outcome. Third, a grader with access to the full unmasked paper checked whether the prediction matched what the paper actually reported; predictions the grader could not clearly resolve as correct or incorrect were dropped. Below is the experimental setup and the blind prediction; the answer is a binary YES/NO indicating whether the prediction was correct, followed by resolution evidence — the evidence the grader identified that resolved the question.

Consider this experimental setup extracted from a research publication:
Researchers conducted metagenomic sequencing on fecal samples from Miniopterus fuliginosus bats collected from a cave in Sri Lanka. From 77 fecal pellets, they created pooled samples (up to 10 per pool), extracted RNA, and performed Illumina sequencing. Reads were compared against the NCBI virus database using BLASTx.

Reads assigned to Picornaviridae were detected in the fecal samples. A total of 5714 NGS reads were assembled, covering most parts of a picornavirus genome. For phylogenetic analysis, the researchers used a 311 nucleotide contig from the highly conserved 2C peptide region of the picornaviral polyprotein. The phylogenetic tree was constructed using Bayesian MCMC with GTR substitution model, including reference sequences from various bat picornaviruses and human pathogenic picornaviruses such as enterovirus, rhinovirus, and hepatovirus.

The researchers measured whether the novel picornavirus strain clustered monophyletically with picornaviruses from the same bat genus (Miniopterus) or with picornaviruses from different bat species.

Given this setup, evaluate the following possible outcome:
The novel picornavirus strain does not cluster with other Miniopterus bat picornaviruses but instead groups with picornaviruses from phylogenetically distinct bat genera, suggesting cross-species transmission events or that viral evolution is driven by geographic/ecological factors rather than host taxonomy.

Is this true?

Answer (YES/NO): NO